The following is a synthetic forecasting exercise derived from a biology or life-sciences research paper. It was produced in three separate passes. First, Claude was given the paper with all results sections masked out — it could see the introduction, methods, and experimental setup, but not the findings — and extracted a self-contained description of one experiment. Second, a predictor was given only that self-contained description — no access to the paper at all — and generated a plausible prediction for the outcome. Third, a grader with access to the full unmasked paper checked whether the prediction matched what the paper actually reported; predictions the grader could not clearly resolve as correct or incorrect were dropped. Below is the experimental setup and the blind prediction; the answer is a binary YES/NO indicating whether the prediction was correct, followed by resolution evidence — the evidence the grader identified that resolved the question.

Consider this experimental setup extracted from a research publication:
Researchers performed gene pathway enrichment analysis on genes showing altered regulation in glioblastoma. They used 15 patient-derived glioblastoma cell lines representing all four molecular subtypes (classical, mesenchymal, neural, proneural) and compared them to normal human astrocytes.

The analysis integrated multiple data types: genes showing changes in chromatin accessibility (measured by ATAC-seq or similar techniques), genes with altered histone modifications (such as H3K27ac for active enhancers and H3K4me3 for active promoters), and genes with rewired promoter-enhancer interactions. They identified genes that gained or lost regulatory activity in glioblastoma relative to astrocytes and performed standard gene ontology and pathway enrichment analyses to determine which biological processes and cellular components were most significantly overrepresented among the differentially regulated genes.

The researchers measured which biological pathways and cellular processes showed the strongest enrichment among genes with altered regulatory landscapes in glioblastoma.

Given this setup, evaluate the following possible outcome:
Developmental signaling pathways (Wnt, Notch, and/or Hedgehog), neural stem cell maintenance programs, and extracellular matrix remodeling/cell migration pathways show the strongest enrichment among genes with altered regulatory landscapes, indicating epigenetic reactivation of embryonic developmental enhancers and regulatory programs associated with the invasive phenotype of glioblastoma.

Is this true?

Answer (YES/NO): NO